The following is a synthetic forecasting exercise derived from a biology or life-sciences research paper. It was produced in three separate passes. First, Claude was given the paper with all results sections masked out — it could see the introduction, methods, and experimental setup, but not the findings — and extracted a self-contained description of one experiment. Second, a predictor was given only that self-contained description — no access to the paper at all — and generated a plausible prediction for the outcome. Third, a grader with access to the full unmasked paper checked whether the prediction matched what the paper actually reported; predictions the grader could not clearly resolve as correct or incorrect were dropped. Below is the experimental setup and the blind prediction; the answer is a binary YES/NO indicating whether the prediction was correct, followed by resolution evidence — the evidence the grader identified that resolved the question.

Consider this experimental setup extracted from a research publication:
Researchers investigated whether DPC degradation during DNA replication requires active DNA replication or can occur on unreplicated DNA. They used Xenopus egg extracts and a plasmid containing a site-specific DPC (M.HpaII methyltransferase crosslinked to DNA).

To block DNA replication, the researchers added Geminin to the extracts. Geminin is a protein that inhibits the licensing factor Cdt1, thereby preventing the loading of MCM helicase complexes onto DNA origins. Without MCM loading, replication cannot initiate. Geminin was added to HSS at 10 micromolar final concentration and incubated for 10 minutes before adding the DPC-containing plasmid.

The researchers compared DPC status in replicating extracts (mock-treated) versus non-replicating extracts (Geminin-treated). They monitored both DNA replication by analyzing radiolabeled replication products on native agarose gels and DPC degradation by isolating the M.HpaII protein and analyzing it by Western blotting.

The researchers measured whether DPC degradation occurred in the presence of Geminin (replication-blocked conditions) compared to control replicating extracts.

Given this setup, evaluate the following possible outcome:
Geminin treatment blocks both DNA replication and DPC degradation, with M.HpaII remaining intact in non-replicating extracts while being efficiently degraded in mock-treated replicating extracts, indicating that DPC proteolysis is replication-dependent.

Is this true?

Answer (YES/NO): YES